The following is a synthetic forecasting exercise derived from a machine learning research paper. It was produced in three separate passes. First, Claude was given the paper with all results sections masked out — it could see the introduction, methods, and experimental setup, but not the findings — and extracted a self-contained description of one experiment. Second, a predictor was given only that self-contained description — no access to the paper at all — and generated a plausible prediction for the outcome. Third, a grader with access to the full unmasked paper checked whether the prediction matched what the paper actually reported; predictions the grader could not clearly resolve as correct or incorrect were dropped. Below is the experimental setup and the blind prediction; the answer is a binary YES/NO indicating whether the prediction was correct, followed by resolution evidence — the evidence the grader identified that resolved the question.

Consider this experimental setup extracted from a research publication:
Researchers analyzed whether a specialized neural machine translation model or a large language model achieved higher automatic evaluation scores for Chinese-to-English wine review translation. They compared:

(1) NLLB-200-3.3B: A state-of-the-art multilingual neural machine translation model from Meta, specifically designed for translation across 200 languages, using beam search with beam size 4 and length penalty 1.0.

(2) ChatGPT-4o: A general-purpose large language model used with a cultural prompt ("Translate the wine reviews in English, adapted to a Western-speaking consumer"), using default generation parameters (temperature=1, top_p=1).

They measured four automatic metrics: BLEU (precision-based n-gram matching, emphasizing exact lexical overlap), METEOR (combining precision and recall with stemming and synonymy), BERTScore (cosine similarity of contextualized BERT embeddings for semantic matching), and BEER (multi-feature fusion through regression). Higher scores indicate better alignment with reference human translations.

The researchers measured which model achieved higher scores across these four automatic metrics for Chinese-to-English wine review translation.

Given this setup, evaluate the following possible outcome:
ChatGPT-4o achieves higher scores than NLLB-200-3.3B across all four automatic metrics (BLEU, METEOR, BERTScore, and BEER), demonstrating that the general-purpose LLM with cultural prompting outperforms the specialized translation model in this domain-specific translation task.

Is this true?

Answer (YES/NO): YES